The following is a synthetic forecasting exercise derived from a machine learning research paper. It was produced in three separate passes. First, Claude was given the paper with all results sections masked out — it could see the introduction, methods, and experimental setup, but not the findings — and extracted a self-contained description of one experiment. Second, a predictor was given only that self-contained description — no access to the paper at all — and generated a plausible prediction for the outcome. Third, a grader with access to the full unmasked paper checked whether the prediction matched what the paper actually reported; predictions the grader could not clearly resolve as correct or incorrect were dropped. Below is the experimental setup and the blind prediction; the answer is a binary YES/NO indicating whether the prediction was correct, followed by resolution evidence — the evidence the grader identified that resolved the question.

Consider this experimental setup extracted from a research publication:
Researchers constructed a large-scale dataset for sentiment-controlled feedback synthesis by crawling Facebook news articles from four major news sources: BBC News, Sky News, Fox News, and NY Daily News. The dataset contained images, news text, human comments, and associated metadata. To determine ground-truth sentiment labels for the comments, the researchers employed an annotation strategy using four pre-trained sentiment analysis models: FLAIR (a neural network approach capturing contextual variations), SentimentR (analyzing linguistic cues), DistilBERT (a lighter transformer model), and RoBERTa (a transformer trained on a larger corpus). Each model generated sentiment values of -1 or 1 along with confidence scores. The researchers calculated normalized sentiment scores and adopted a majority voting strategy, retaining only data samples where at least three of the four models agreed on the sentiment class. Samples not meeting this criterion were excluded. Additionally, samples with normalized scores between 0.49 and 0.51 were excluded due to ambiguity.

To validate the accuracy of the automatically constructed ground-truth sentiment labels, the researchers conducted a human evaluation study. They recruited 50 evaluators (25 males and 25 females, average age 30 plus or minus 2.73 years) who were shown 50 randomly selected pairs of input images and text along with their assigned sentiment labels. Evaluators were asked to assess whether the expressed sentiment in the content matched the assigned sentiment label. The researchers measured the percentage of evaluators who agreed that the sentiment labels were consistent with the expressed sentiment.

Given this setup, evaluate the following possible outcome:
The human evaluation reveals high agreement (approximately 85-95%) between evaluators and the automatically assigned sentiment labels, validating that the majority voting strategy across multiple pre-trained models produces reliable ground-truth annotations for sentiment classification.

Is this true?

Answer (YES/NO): YES